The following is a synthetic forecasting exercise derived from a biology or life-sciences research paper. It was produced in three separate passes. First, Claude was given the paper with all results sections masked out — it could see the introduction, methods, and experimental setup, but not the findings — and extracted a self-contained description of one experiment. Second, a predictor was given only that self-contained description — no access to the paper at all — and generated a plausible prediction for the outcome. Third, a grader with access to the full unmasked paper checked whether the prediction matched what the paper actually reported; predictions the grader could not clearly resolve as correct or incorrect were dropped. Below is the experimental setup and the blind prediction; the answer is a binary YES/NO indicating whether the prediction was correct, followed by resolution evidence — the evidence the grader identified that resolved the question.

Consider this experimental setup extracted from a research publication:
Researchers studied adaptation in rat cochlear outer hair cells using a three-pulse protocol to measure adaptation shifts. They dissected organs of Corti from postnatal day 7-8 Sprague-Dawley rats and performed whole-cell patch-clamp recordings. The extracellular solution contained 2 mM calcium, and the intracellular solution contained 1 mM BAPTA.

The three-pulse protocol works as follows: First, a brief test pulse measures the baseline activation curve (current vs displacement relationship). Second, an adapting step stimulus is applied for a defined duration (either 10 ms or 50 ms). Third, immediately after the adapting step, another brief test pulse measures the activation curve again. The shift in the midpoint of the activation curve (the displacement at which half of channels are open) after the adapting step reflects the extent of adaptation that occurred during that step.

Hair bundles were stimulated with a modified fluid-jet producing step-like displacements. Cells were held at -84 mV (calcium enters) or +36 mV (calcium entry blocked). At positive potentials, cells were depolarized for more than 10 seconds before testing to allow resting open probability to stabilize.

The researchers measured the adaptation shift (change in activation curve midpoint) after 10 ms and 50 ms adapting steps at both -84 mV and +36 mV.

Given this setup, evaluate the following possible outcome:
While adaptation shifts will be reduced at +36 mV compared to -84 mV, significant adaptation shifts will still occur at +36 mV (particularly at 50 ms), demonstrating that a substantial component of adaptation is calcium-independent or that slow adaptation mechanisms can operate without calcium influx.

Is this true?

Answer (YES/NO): YES